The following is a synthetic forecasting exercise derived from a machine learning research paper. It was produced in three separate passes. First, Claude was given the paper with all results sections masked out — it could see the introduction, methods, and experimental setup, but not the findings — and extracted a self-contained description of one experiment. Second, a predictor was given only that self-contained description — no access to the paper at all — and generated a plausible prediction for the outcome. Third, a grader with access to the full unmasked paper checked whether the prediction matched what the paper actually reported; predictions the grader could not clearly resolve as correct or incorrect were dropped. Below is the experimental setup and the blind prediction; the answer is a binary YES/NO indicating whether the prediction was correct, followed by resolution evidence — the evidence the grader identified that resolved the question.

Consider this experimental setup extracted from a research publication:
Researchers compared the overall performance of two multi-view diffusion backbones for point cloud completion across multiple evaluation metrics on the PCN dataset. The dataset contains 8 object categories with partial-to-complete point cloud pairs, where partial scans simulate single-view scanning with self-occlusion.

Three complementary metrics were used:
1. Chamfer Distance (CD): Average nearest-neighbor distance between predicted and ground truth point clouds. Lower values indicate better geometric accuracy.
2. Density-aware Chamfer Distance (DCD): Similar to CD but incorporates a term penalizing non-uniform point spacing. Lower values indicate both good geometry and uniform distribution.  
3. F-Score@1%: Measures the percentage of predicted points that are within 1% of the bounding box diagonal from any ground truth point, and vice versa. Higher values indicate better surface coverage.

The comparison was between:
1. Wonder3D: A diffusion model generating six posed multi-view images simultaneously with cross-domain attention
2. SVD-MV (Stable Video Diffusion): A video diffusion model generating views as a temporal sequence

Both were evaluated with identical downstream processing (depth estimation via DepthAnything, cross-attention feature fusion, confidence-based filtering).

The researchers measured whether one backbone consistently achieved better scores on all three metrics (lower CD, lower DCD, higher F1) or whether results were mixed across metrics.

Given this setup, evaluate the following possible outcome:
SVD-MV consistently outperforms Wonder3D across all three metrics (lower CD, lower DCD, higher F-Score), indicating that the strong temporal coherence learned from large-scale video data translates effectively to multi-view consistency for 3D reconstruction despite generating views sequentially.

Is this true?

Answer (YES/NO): NO